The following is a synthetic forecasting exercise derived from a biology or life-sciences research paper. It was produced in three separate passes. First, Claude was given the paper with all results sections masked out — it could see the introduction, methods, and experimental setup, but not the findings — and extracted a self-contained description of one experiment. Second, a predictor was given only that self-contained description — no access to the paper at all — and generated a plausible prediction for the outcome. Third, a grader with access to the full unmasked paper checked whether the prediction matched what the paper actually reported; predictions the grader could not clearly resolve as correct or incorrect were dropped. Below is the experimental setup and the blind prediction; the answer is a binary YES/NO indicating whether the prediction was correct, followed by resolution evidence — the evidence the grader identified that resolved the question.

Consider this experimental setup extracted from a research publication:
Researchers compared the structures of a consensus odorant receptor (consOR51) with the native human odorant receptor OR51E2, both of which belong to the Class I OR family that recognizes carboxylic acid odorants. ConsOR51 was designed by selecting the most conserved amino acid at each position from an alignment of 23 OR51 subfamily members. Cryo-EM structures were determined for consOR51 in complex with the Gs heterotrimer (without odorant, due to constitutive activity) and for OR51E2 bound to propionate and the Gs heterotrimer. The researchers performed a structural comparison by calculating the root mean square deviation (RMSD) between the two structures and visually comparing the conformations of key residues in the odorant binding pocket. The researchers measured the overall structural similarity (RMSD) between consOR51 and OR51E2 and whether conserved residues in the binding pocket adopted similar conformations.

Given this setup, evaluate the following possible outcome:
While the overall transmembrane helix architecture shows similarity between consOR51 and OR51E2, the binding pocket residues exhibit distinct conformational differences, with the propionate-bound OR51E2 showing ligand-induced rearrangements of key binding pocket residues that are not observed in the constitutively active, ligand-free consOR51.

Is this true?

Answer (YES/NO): NO